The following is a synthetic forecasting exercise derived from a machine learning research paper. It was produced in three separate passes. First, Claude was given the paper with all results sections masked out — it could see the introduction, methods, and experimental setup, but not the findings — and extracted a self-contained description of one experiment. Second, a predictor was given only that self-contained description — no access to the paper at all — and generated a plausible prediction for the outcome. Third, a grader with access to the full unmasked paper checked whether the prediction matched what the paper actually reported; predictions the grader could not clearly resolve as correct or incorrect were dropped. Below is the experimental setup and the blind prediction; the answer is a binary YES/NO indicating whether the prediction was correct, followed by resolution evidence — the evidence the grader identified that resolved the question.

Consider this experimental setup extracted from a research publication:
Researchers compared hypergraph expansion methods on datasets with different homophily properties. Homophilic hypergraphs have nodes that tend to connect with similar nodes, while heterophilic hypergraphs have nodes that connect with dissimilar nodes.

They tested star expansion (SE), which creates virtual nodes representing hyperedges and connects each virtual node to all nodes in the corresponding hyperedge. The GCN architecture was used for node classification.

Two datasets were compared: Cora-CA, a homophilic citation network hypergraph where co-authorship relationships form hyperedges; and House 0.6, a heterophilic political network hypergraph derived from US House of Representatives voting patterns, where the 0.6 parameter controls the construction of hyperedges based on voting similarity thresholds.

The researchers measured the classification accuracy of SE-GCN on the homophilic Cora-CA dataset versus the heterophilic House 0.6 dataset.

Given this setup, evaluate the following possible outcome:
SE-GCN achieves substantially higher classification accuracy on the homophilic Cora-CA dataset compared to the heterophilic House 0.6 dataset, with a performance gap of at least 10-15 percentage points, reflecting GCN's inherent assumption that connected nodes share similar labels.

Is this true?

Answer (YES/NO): YES